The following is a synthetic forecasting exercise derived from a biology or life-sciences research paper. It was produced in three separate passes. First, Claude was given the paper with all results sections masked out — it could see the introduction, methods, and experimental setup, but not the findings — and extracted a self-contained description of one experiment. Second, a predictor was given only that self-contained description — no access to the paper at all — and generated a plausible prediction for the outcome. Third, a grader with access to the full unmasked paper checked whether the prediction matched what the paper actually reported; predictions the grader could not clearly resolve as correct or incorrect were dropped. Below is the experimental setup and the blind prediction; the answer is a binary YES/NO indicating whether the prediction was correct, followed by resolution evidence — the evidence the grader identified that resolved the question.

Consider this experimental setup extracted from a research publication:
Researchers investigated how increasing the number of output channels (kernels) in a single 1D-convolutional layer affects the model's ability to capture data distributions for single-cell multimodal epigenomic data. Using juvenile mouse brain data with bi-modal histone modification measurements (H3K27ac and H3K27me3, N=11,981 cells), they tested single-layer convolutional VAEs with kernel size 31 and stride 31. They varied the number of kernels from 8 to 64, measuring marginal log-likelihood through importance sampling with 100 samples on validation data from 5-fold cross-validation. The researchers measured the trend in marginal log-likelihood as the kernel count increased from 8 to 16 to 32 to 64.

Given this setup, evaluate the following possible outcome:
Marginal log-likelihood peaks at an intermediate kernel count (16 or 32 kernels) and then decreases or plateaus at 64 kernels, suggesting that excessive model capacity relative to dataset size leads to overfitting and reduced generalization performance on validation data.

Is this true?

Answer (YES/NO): NO